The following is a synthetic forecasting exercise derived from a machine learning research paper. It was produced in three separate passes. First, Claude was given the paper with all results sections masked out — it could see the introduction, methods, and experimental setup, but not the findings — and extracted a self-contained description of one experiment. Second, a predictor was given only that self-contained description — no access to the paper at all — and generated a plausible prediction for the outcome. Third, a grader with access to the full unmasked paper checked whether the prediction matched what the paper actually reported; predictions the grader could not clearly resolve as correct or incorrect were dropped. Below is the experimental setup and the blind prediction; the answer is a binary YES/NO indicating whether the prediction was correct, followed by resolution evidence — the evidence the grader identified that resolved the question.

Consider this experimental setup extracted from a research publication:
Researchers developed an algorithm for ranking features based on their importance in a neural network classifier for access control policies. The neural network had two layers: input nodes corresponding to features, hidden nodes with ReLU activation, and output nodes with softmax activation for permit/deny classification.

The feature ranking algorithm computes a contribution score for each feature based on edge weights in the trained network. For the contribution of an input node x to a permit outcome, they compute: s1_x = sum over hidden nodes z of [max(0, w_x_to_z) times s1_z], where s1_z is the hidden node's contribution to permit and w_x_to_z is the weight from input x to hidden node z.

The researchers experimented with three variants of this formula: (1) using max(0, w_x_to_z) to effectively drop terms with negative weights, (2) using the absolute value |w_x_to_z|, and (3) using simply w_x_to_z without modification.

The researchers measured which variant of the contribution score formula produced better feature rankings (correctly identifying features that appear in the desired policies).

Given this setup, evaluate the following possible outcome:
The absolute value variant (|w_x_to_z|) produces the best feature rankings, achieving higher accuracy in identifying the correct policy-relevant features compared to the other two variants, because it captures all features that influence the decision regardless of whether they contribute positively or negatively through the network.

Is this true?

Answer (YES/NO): NO